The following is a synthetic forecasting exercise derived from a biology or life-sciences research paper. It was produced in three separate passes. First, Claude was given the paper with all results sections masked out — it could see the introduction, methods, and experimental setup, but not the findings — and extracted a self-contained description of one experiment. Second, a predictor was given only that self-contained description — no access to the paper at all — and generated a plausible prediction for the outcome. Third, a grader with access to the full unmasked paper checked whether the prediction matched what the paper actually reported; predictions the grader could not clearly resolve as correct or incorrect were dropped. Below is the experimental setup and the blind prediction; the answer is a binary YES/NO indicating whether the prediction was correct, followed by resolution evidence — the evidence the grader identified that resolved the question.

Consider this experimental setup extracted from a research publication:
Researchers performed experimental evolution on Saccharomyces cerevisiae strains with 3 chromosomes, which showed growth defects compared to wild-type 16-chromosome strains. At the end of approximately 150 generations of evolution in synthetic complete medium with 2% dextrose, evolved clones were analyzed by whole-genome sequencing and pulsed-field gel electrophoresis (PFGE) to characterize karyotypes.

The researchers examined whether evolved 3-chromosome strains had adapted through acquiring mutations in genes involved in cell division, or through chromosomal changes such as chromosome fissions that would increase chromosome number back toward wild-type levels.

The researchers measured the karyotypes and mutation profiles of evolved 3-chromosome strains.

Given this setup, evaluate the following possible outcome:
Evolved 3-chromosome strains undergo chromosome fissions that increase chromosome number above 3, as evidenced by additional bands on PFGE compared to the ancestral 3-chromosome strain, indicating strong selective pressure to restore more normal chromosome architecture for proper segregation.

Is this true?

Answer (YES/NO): NO